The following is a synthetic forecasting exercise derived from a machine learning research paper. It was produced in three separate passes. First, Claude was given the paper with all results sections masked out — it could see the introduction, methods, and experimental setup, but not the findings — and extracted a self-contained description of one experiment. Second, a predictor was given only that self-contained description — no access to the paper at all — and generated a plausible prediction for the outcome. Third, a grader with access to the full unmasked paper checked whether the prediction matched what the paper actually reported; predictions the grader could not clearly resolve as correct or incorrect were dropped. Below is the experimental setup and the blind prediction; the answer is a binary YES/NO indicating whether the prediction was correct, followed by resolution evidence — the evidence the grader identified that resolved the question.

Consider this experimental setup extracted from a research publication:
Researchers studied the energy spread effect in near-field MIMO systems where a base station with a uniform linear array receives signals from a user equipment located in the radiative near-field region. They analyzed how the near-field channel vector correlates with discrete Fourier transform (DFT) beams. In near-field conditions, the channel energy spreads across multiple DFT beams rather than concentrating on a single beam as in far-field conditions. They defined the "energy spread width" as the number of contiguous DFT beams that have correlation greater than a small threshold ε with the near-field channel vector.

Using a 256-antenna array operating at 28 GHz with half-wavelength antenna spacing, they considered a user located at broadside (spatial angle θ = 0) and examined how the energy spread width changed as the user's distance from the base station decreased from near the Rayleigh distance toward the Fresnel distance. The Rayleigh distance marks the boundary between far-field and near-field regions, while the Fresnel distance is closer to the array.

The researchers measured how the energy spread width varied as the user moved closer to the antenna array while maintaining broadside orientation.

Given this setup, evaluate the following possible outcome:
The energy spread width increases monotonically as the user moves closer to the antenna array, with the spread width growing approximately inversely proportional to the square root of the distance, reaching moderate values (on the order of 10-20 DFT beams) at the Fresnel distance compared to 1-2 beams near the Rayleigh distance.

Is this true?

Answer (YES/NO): NO